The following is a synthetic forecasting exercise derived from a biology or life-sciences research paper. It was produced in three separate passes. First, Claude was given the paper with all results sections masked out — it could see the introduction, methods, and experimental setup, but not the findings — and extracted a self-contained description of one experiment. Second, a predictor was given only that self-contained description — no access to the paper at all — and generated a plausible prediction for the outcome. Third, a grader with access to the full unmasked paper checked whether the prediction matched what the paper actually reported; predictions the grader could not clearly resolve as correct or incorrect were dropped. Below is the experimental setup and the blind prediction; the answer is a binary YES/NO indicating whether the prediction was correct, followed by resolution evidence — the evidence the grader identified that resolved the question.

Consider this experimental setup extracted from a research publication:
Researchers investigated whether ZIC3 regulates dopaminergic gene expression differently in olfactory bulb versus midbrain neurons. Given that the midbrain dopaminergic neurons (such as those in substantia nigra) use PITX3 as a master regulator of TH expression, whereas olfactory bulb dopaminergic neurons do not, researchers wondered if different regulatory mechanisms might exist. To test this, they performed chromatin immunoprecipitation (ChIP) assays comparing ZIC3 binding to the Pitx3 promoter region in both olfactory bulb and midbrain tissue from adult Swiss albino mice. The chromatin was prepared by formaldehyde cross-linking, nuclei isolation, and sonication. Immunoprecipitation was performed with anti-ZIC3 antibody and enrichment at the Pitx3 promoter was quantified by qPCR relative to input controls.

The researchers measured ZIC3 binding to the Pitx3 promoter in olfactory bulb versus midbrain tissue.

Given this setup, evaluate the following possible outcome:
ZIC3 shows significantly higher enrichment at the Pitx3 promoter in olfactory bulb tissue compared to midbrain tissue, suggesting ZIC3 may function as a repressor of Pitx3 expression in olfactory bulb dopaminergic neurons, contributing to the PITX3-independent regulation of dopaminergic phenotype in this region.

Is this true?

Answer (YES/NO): NO